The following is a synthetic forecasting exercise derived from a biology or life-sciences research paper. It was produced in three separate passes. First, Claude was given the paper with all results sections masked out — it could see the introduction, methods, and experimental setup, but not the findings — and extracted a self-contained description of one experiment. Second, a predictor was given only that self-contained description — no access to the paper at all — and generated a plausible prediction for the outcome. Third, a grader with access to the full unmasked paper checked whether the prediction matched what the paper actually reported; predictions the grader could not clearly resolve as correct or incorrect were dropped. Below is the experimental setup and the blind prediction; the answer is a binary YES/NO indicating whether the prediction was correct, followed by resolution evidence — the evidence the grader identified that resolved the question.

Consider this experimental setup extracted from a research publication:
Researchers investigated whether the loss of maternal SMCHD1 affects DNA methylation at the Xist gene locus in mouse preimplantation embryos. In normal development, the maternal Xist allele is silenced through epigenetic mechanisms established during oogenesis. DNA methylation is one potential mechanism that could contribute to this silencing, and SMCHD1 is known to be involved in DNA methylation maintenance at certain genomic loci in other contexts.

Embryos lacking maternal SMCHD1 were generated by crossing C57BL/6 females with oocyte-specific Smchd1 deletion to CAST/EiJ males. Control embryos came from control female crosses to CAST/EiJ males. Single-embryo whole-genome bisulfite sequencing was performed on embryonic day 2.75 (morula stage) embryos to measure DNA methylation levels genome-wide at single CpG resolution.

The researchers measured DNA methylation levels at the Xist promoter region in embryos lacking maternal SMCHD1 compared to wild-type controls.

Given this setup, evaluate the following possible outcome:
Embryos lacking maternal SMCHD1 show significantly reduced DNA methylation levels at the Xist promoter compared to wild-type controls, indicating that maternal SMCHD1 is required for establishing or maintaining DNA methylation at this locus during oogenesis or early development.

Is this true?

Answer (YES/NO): NO